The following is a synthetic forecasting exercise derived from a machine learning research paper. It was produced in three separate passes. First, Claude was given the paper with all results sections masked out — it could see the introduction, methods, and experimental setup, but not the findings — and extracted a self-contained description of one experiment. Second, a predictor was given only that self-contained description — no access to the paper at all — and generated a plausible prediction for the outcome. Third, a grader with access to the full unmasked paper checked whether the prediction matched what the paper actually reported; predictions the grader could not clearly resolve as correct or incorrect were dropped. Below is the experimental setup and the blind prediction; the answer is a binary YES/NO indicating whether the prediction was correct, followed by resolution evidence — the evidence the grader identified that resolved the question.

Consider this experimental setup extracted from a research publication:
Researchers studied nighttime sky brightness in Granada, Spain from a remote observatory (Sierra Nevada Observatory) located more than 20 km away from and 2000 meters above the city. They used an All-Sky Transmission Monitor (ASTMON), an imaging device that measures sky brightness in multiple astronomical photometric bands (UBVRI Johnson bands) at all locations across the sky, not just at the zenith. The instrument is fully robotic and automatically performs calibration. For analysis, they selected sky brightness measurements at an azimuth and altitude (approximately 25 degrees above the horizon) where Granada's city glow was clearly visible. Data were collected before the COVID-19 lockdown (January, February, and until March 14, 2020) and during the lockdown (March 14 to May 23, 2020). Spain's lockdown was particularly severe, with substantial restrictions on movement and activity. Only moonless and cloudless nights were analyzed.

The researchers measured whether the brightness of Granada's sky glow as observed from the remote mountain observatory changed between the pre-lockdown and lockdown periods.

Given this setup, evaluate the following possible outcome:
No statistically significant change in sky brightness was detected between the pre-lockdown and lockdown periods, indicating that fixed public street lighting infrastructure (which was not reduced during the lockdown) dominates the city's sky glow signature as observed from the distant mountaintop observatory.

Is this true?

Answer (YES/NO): NO